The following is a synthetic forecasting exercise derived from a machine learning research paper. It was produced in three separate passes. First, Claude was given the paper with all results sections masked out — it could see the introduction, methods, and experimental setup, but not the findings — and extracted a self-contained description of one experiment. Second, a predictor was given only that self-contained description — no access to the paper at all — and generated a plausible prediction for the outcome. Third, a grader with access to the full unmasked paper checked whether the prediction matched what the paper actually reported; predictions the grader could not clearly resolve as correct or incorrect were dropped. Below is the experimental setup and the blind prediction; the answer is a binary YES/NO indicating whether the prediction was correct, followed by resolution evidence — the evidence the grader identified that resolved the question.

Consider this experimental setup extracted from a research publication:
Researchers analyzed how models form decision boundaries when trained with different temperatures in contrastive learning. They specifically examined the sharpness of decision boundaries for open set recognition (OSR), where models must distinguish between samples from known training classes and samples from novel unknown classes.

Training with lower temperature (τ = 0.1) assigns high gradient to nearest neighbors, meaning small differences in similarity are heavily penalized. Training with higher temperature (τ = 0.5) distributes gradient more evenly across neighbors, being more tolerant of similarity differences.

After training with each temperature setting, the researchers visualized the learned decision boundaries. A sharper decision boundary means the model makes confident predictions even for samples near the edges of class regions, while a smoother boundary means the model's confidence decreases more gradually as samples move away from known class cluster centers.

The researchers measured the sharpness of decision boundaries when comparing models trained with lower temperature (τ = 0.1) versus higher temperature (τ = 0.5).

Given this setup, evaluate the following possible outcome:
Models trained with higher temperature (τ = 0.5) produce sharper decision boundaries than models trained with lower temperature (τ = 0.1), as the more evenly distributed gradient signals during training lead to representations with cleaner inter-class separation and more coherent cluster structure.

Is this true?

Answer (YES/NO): NO